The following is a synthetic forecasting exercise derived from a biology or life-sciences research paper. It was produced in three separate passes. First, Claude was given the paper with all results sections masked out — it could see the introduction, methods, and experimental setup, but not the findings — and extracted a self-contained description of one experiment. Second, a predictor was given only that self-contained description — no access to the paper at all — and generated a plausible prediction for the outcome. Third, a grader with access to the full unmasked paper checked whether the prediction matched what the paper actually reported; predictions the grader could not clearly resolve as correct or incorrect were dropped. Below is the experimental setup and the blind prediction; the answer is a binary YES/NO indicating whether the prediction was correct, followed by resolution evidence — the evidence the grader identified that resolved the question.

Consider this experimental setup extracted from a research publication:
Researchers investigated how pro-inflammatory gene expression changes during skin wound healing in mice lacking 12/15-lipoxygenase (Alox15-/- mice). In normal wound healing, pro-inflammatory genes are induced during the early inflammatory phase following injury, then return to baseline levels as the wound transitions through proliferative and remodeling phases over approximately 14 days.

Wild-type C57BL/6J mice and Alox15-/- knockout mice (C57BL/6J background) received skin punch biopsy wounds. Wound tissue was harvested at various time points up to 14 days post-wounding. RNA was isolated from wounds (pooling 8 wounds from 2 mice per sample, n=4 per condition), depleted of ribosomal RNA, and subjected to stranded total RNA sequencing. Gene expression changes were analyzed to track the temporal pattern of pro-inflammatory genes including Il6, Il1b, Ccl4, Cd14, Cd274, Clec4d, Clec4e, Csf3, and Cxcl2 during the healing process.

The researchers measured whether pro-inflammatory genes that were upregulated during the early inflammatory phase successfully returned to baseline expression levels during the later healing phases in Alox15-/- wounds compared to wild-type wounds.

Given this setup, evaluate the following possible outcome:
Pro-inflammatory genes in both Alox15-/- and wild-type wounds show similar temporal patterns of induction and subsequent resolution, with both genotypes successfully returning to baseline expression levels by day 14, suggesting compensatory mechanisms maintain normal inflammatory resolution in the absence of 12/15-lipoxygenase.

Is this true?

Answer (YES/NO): NO